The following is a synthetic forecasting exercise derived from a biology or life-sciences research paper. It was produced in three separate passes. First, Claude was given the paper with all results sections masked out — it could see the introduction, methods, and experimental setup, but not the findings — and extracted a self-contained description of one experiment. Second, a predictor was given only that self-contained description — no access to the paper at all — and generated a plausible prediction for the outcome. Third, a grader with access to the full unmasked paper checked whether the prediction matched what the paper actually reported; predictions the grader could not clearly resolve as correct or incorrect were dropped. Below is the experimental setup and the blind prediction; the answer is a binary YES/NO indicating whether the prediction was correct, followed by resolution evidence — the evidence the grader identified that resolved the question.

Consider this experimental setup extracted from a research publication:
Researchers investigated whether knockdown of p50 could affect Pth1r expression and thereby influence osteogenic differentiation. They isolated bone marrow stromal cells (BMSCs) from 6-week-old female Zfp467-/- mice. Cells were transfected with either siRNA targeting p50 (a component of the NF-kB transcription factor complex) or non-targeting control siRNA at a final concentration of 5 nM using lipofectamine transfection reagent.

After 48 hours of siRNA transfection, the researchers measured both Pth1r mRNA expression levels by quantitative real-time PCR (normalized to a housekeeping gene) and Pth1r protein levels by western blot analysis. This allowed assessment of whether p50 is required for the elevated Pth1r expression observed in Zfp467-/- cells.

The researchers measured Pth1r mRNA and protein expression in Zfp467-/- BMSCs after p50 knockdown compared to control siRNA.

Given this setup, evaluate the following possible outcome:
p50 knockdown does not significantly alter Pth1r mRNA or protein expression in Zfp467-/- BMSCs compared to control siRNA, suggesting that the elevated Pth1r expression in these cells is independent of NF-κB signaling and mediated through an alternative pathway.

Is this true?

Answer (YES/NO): NO